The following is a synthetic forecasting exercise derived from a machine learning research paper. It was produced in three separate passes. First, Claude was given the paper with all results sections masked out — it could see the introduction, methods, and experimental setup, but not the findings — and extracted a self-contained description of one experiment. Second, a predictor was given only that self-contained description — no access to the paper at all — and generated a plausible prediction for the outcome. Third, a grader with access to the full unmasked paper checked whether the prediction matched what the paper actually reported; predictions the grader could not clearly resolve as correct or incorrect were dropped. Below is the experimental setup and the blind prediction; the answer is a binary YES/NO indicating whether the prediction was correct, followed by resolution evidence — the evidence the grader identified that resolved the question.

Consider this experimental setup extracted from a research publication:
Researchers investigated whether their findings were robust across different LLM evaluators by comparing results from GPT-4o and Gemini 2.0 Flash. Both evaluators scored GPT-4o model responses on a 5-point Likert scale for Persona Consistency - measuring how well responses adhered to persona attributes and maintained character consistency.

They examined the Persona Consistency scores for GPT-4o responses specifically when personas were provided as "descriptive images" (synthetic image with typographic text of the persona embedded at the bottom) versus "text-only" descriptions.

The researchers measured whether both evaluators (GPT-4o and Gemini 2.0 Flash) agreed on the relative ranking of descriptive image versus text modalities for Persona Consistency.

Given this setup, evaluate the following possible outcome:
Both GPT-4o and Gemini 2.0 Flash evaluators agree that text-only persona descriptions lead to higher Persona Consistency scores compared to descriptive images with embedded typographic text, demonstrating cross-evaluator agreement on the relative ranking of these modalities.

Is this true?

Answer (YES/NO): NO